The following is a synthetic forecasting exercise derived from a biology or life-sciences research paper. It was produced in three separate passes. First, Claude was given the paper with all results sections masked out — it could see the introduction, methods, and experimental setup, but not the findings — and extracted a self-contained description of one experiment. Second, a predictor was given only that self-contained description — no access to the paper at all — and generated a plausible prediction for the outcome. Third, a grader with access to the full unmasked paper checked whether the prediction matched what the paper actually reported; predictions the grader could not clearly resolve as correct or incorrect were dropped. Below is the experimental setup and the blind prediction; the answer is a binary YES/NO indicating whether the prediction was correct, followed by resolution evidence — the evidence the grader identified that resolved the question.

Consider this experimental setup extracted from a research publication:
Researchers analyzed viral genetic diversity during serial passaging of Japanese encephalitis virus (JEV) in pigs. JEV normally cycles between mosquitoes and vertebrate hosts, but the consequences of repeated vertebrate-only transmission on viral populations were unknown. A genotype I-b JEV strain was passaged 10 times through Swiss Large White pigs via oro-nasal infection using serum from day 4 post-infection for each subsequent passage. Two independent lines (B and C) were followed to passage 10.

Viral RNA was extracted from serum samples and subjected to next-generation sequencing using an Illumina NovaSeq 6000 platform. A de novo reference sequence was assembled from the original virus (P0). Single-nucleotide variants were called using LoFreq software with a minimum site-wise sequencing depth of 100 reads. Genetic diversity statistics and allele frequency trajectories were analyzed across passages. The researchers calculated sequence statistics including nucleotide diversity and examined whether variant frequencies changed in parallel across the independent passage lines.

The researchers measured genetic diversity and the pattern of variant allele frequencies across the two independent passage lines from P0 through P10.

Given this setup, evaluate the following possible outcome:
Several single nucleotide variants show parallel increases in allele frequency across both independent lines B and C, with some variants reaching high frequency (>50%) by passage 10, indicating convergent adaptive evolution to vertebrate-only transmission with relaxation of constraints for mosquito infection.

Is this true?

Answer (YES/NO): YES